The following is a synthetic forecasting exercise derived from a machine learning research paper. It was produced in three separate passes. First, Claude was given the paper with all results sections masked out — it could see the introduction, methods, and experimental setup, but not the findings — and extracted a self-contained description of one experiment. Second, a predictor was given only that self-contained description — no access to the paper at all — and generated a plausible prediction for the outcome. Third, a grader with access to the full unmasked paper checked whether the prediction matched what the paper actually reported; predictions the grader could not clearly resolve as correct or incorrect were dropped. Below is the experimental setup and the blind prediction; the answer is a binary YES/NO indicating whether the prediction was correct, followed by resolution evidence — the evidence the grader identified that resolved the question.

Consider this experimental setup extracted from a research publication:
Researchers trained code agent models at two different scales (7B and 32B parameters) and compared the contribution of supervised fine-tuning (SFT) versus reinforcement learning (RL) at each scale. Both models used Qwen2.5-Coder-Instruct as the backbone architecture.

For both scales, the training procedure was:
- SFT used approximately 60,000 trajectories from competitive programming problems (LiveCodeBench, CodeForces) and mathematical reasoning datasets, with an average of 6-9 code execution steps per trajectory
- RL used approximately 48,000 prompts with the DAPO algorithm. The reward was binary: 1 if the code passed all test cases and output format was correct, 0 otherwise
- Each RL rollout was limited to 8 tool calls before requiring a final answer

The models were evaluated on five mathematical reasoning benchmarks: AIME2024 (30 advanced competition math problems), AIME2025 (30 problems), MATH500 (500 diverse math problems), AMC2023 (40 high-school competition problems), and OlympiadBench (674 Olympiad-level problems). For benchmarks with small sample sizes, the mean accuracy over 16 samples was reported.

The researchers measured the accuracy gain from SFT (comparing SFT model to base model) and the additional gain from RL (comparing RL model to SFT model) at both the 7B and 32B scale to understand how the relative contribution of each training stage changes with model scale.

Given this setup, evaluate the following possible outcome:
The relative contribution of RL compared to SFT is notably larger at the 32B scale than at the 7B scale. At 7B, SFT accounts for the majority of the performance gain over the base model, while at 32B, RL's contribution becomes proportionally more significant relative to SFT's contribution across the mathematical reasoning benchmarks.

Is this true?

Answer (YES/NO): NO